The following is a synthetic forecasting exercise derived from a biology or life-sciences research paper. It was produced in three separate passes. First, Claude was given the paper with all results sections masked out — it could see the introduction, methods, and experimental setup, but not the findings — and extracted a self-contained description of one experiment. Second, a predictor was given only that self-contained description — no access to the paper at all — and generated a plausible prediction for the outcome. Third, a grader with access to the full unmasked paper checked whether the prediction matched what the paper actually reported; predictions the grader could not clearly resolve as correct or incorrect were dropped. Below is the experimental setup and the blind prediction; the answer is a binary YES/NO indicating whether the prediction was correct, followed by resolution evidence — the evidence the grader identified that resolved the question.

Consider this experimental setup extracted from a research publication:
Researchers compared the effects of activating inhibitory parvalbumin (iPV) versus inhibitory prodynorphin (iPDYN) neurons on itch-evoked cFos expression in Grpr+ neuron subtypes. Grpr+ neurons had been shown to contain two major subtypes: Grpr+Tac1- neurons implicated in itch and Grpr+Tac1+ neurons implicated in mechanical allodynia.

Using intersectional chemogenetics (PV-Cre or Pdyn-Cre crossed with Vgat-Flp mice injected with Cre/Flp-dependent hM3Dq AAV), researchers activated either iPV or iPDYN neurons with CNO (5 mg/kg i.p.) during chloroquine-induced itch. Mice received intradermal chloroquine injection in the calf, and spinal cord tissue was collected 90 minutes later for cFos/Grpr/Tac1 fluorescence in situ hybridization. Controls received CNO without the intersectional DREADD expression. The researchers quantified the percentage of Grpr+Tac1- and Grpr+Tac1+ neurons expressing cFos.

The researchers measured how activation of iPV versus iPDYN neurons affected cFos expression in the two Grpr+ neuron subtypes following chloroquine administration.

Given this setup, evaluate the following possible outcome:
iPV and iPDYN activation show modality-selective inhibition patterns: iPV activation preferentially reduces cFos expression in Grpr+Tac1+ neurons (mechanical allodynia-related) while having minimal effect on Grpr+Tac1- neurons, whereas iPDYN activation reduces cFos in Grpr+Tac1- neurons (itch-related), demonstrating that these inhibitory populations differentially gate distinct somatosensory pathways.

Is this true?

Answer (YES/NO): YES